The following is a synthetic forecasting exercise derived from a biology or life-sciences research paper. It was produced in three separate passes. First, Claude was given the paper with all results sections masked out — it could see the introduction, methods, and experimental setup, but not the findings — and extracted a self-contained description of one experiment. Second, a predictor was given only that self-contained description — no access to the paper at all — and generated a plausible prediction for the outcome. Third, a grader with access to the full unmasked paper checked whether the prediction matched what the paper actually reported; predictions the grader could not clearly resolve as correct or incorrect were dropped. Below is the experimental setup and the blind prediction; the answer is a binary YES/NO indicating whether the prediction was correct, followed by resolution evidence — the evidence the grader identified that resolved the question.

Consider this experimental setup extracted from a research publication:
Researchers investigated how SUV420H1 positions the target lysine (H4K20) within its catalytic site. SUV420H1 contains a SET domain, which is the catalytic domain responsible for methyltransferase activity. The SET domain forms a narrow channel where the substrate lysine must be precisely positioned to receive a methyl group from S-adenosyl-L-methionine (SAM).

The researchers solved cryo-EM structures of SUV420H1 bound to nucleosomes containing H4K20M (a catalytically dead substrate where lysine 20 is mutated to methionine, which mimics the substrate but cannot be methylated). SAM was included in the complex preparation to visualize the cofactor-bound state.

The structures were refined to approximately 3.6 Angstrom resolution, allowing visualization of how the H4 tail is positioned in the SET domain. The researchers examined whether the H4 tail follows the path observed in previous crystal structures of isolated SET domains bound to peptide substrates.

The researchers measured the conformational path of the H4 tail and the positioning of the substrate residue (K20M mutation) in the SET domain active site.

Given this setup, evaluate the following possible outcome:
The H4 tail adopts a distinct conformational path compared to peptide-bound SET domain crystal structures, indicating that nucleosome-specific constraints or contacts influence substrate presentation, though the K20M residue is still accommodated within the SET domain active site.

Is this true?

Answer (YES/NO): NO